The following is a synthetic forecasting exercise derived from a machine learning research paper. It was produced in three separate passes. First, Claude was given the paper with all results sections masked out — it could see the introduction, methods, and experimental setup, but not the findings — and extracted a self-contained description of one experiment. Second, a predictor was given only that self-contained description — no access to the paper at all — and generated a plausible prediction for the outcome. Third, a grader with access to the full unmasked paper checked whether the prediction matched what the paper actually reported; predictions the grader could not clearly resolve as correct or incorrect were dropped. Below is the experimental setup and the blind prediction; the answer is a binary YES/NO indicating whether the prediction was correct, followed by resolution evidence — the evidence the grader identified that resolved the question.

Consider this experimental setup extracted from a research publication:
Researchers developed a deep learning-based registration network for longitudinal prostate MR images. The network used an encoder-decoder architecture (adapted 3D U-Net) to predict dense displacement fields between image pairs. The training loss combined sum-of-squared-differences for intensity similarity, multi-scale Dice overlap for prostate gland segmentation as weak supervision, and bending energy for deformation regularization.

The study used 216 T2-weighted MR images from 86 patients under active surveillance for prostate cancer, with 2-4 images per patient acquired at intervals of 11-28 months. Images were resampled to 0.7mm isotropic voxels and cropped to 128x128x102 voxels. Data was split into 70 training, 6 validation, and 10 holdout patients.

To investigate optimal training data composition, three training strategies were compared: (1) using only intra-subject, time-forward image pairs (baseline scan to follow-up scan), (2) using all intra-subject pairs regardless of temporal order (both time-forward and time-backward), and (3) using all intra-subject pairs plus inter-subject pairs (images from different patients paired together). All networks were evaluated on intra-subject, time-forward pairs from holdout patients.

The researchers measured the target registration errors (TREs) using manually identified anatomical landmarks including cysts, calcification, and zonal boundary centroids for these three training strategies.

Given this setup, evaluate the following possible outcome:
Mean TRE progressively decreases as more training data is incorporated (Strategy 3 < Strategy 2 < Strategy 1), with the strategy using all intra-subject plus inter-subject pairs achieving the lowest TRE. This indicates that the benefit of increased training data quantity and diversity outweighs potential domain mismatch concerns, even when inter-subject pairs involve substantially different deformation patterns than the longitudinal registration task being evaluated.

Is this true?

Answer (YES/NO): YES